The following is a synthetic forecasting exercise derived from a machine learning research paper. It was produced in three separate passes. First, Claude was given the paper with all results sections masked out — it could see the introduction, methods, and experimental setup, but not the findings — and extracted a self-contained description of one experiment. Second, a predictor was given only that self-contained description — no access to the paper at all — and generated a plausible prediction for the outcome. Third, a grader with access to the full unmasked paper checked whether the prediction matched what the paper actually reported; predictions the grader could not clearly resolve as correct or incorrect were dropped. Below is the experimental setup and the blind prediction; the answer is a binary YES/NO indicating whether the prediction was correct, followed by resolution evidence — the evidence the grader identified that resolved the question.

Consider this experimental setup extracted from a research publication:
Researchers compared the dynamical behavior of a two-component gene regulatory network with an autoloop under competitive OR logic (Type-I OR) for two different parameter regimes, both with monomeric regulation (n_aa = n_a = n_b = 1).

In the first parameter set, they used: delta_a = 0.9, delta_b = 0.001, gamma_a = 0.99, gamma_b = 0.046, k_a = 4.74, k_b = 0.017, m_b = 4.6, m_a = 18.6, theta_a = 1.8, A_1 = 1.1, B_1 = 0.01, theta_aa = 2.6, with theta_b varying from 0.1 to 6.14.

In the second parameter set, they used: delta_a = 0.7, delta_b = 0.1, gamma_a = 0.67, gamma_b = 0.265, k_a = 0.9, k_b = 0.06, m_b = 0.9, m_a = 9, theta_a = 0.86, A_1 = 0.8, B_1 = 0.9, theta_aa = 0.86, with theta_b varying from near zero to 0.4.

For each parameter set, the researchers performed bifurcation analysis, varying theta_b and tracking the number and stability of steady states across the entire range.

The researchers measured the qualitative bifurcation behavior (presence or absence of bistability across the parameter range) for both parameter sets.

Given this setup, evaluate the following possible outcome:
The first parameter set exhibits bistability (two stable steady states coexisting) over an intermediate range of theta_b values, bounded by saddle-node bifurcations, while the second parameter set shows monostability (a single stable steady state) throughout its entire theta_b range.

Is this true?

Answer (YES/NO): YES